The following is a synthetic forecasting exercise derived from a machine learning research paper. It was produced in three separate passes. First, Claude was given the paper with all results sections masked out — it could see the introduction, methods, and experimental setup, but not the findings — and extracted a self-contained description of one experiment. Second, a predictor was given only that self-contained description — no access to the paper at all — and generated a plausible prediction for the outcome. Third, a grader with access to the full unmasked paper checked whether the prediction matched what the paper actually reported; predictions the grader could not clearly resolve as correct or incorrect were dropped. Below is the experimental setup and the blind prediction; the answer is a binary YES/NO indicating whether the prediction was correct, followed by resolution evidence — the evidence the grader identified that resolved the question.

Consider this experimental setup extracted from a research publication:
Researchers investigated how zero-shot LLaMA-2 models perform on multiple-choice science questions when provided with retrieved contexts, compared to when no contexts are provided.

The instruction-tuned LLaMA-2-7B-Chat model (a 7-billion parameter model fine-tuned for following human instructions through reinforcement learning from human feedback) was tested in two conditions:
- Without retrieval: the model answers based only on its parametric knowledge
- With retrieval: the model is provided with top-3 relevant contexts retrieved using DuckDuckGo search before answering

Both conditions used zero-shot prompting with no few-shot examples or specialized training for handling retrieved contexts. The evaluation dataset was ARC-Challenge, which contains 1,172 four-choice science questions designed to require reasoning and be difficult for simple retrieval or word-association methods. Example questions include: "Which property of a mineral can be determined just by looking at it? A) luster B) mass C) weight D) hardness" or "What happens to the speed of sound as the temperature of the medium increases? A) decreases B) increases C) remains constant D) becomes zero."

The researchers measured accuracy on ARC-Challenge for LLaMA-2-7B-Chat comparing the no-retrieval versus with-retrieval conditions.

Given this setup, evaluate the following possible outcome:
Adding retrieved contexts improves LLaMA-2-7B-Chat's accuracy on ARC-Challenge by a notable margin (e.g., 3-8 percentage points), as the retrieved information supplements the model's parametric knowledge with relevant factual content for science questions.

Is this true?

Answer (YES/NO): NO